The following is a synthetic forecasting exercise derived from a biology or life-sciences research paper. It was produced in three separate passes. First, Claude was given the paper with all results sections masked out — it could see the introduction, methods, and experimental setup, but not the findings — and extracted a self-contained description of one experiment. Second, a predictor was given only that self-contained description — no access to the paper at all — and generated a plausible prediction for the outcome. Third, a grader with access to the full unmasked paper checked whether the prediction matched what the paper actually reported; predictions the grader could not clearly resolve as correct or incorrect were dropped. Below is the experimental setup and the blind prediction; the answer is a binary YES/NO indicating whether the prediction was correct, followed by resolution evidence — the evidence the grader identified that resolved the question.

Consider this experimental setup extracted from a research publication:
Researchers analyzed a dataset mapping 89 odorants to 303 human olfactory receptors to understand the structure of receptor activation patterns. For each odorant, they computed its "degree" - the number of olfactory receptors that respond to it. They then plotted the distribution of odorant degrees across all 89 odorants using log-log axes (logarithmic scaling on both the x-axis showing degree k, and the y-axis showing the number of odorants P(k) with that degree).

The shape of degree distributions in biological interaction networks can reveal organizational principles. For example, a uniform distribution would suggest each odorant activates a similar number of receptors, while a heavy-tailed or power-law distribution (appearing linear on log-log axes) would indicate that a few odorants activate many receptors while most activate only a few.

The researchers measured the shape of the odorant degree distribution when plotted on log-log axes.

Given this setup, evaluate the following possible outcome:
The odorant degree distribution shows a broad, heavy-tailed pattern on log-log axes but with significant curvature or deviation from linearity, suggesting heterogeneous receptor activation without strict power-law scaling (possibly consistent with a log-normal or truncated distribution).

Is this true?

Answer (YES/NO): NO